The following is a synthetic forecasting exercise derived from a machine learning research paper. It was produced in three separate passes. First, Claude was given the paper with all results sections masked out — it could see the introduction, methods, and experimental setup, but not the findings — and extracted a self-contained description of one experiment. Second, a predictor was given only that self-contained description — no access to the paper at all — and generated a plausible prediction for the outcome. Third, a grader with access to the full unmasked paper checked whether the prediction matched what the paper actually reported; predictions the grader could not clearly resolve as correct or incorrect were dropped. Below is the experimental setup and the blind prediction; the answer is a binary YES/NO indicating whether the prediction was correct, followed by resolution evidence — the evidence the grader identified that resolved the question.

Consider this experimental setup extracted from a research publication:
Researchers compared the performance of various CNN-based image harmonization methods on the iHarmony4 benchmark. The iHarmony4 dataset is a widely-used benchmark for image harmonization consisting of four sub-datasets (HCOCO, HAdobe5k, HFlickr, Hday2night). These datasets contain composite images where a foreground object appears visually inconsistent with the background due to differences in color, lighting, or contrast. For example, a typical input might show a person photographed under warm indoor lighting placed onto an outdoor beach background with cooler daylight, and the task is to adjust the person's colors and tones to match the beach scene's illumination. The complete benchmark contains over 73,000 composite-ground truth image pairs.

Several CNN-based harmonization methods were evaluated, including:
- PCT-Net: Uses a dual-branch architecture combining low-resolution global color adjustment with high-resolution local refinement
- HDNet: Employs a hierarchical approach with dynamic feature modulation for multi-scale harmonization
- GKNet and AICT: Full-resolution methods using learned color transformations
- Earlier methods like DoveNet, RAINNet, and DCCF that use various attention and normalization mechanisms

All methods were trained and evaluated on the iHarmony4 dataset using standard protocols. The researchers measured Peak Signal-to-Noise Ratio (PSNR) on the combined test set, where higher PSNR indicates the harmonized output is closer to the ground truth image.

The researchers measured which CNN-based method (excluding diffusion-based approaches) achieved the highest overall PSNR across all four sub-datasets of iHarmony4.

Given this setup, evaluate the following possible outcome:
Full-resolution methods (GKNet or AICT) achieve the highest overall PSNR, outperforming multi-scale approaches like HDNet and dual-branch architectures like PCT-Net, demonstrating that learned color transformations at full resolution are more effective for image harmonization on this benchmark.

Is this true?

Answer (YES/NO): NO